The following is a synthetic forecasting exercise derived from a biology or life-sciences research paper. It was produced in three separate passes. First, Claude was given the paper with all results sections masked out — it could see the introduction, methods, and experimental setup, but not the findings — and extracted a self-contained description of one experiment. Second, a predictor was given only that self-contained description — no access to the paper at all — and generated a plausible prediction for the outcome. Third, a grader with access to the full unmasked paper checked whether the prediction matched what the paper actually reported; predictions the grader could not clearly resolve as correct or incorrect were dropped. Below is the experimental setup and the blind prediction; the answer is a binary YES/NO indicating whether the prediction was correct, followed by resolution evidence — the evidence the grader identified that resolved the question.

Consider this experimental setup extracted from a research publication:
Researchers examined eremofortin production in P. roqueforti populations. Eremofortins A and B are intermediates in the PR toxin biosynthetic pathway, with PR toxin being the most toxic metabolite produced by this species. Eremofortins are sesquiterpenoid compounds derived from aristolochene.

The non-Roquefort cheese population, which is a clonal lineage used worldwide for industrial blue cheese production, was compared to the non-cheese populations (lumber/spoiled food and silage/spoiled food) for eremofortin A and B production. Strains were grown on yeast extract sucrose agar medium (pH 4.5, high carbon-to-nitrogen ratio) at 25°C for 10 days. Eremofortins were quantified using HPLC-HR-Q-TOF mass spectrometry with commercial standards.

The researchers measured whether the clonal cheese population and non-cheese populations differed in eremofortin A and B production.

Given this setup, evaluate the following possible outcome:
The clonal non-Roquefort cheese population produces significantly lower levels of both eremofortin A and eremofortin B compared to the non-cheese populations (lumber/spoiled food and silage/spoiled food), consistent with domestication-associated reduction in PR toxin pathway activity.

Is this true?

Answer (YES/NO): NO